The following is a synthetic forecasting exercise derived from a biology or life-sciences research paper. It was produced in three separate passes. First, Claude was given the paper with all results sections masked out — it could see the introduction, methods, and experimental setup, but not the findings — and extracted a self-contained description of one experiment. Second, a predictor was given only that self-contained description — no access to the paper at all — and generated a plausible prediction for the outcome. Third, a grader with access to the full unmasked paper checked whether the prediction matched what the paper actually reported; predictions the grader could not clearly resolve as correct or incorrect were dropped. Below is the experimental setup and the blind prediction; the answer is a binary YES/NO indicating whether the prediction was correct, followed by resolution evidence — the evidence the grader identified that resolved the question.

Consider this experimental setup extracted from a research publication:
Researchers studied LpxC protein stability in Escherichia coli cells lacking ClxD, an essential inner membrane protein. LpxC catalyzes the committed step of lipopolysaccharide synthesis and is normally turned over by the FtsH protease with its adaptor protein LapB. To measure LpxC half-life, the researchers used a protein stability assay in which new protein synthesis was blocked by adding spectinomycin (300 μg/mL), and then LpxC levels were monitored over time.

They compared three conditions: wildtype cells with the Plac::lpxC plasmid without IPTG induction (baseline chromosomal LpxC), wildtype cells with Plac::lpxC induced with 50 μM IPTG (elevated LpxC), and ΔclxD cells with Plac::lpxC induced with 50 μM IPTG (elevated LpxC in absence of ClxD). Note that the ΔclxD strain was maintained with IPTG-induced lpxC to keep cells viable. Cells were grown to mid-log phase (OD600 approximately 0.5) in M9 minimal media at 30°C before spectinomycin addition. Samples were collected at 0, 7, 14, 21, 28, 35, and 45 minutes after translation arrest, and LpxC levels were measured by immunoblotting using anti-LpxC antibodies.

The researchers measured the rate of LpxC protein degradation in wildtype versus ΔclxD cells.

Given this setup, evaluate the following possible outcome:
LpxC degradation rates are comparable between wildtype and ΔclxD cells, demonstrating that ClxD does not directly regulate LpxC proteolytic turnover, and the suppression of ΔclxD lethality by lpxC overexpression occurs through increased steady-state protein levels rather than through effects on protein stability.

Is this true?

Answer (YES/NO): NO